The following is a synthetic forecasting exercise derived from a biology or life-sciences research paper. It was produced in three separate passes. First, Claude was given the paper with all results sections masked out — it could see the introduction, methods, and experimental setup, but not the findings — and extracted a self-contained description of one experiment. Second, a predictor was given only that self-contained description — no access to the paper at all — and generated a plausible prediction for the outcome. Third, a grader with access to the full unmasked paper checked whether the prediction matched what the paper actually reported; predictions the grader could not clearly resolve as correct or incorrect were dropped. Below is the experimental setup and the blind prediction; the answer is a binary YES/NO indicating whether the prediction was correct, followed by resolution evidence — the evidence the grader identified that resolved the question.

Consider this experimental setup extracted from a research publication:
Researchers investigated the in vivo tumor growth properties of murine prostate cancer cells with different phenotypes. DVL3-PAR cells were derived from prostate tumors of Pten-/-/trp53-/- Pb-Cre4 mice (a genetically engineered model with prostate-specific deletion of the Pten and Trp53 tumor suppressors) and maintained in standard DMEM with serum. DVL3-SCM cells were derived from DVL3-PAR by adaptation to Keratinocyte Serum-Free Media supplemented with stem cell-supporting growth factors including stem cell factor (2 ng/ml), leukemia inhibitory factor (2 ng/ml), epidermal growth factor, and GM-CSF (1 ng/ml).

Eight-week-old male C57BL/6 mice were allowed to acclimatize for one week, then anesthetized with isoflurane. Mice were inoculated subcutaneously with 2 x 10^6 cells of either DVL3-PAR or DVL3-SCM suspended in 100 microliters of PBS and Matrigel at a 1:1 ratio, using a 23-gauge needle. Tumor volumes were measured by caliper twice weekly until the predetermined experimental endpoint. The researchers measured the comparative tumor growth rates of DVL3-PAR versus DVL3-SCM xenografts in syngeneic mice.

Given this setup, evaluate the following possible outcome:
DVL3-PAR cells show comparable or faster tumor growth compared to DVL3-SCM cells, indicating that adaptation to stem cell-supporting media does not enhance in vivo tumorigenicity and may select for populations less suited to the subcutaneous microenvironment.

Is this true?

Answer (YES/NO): NO